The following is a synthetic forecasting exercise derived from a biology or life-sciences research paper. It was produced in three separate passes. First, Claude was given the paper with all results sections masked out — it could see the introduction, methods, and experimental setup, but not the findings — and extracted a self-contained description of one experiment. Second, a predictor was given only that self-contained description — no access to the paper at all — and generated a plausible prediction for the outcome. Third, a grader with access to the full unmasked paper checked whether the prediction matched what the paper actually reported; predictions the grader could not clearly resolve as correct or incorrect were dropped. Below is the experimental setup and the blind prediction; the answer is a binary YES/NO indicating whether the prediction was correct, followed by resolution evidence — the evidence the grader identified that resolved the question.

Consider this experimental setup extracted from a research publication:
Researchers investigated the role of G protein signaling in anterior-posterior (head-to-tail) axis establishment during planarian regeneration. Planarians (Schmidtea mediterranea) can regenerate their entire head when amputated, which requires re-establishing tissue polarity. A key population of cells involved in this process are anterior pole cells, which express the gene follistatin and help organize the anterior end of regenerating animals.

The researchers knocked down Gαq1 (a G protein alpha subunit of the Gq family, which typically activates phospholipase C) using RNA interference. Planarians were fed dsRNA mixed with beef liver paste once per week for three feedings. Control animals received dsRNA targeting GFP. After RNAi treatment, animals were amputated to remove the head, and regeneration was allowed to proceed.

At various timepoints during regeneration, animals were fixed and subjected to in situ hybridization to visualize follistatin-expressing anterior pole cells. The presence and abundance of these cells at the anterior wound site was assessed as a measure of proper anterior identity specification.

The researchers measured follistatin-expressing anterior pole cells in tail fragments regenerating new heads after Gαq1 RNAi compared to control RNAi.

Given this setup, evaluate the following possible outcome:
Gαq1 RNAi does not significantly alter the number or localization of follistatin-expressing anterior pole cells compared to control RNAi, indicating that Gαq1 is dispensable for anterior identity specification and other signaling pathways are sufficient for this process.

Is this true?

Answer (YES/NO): NO